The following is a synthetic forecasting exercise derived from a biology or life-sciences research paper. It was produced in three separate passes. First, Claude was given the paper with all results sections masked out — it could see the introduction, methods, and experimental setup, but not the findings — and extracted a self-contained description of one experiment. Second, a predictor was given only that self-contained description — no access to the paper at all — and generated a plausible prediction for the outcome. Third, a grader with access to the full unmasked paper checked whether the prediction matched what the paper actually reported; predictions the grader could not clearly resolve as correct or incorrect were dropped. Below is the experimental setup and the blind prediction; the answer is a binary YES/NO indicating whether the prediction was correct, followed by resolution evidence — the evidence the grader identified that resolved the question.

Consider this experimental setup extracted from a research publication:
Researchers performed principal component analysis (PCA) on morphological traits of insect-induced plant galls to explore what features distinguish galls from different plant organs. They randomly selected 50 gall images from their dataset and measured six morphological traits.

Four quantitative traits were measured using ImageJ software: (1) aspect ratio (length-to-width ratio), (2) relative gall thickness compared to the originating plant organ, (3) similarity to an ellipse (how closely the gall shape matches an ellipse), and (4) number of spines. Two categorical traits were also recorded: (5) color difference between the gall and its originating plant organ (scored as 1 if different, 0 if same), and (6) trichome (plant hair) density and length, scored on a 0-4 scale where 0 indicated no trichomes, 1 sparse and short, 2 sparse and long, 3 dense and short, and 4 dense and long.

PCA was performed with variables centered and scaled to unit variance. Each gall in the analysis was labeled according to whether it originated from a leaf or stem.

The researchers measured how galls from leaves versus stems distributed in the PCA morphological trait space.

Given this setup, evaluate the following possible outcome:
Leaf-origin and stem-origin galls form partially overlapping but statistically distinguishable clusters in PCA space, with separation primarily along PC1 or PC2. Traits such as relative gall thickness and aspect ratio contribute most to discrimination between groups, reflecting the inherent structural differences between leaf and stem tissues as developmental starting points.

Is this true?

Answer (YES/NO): NO